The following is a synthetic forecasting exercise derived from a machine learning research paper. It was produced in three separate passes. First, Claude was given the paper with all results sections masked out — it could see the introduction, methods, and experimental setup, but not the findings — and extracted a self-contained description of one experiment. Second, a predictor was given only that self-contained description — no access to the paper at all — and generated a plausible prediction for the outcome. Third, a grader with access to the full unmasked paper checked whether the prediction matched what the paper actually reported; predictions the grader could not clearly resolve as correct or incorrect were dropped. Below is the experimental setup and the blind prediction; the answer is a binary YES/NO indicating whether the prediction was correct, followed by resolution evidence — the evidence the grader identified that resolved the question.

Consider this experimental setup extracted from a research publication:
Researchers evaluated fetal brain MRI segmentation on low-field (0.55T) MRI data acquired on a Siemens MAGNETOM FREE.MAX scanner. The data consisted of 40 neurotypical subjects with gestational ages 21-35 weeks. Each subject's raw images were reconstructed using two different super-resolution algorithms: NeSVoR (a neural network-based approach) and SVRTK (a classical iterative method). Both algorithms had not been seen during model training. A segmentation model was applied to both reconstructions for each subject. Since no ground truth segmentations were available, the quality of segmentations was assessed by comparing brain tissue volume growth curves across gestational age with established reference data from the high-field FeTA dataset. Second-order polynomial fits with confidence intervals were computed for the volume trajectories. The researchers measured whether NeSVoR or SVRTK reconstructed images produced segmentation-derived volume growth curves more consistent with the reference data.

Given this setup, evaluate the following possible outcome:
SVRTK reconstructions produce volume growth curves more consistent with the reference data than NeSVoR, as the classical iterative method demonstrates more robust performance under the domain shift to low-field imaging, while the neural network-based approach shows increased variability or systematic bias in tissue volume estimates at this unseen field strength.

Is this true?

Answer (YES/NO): YES